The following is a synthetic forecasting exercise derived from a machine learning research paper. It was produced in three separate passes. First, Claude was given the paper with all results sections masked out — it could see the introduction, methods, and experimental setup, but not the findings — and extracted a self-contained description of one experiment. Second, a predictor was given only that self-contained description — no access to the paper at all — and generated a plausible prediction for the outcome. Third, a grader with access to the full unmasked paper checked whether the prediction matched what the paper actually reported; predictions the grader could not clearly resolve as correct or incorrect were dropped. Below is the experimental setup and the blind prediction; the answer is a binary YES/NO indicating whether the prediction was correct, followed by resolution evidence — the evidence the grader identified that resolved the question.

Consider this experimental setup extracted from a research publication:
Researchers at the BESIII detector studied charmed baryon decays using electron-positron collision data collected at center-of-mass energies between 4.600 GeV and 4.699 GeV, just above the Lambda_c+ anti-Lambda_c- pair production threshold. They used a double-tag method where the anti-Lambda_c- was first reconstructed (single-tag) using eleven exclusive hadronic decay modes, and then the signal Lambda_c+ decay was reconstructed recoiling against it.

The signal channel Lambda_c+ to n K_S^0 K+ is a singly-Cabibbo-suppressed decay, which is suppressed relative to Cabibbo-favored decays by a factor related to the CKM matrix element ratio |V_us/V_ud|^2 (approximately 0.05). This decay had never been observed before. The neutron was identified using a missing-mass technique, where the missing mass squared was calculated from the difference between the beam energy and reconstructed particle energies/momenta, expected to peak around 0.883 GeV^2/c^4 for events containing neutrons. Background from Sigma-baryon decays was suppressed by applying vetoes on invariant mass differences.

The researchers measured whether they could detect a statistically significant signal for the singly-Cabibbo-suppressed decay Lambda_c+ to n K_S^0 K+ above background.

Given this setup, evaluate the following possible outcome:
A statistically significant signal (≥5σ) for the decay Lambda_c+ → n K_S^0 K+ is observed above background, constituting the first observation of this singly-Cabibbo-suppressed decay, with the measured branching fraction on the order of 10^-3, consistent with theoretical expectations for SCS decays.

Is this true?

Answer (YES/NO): NO